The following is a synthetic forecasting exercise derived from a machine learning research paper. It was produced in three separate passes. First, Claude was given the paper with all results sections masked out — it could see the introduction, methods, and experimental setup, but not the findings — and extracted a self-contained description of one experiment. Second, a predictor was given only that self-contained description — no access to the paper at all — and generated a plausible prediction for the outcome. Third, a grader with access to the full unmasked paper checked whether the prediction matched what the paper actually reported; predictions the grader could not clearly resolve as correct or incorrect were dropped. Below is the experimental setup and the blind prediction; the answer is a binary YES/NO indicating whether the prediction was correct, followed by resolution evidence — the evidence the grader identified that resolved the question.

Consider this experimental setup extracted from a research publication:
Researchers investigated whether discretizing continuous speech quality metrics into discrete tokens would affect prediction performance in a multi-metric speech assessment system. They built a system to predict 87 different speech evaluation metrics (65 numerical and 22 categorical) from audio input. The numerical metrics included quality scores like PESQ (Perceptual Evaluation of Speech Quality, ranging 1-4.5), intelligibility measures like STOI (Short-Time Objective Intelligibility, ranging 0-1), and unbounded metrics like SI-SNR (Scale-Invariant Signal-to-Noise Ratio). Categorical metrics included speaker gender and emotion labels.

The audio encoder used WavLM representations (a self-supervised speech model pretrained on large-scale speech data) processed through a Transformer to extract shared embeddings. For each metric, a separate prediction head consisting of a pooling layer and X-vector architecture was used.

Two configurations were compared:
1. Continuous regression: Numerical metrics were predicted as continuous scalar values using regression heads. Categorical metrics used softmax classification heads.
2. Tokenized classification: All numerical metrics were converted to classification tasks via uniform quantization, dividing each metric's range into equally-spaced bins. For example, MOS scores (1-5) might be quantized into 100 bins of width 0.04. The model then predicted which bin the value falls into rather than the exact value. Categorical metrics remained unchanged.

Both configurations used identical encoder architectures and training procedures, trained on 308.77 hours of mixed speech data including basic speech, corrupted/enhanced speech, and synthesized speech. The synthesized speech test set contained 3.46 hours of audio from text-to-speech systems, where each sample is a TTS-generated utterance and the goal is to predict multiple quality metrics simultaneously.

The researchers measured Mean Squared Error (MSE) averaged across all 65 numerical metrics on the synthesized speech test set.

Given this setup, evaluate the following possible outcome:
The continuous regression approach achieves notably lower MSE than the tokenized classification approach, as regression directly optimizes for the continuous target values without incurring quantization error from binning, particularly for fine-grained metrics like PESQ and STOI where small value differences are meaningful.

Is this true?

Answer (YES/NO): NO